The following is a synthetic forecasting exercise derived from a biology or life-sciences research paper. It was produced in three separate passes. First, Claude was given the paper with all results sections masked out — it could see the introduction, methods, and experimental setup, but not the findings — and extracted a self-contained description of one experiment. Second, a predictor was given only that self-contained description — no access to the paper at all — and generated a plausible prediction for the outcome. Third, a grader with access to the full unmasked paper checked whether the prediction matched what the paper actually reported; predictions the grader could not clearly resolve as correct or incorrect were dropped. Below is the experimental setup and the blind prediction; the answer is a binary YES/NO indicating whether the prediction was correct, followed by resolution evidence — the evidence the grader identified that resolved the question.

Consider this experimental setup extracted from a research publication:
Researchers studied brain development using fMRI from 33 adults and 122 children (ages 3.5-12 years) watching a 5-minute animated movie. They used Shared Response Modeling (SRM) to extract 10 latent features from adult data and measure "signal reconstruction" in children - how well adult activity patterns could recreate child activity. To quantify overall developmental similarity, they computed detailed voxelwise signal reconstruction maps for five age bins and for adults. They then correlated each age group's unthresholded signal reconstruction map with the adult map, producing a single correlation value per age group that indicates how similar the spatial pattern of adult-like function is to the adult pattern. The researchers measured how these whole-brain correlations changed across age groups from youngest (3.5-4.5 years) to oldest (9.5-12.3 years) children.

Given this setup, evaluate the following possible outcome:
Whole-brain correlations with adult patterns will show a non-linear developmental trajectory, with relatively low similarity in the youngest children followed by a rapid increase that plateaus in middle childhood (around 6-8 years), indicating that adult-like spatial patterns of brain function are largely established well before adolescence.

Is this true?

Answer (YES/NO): NO